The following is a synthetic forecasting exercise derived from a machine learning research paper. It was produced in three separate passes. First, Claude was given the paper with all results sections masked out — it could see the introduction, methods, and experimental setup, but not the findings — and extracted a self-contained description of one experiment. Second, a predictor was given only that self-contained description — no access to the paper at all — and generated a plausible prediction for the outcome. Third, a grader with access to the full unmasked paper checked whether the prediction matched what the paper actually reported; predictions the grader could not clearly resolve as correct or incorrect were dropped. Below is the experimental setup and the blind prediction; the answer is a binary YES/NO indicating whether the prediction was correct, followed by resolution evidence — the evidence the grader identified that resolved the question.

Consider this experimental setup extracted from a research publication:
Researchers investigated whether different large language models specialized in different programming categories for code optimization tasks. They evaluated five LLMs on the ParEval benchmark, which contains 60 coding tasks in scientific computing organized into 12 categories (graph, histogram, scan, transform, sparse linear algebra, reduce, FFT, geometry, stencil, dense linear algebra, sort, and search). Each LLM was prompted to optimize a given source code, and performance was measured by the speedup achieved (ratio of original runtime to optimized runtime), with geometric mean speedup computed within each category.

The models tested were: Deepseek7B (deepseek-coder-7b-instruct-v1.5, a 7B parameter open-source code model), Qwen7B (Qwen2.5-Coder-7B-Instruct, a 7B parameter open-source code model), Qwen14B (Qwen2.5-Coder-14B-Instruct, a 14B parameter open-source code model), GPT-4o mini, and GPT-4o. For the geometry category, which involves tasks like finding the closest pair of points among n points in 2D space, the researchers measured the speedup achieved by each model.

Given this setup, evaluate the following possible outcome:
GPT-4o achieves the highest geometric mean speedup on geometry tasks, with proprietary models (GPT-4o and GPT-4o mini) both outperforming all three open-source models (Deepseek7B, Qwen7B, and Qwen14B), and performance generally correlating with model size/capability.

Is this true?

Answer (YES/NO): NO